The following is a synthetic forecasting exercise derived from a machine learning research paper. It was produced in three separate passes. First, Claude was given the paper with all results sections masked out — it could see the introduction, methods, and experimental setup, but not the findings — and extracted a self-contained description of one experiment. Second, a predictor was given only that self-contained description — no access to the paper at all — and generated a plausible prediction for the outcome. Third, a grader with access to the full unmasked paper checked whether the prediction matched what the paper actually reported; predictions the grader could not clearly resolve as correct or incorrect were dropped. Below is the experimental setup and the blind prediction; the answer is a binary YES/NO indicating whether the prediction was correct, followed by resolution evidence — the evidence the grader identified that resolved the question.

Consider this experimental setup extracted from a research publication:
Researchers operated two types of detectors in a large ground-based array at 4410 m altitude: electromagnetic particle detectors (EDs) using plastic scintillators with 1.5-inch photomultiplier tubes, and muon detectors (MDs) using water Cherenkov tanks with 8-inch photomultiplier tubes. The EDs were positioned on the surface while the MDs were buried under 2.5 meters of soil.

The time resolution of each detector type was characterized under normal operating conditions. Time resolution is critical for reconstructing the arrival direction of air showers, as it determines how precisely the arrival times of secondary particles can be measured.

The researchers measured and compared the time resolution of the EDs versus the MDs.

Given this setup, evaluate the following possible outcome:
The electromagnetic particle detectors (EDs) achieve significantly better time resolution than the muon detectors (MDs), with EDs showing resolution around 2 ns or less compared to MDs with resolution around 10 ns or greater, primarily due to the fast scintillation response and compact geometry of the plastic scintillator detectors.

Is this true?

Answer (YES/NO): YES